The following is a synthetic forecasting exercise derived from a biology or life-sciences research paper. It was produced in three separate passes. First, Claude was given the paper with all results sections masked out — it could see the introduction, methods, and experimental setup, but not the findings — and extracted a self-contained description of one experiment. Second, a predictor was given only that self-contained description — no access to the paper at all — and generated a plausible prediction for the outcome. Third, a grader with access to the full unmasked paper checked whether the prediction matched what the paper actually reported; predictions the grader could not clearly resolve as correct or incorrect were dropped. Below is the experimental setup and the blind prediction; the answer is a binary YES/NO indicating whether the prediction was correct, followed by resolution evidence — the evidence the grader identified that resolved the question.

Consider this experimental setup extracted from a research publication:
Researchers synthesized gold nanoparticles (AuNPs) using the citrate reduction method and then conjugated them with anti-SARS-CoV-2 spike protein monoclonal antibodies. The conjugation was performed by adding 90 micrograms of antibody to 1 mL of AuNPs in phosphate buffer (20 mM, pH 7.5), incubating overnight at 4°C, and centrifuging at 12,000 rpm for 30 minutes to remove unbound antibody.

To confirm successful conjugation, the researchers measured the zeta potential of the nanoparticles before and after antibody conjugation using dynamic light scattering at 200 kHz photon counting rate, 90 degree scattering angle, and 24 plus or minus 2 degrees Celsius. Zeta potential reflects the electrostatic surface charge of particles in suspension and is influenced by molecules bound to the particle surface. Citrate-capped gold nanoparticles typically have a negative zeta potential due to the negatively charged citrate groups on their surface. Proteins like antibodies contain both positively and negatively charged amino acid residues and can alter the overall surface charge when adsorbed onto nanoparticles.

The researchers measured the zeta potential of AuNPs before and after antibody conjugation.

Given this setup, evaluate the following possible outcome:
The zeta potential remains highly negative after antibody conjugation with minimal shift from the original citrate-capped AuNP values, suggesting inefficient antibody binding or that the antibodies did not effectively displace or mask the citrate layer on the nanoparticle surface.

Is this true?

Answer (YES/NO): NO